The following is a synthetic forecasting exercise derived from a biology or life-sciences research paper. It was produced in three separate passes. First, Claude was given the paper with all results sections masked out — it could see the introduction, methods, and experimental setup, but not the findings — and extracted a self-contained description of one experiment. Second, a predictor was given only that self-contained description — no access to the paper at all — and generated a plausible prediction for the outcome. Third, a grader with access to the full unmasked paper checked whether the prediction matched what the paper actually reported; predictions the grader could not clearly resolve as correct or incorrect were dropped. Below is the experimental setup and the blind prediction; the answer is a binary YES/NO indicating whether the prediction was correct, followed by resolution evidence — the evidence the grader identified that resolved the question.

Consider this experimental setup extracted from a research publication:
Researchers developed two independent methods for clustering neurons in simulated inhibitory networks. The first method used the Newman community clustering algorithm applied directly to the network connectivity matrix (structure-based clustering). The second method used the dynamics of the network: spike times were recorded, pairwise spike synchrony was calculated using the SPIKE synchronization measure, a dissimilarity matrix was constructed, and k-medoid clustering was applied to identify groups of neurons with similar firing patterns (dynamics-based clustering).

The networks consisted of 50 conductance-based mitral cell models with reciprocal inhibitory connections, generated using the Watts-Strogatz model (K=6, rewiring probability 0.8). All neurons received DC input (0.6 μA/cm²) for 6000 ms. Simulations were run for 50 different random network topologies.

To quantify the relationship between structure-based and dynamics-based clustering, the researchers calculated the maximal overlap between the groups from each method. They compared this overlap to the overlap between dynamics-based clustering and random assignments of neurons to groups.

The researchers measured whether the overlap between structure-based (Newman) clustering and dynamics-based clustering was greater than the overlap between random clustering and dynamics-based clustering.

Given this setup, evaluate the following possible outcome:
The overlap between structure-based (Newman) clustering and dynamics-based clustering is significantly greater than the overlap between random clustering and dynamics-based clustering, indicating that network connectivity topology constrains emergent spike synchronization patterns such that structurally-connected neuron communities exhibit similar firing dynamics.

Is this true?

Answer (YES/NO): NO